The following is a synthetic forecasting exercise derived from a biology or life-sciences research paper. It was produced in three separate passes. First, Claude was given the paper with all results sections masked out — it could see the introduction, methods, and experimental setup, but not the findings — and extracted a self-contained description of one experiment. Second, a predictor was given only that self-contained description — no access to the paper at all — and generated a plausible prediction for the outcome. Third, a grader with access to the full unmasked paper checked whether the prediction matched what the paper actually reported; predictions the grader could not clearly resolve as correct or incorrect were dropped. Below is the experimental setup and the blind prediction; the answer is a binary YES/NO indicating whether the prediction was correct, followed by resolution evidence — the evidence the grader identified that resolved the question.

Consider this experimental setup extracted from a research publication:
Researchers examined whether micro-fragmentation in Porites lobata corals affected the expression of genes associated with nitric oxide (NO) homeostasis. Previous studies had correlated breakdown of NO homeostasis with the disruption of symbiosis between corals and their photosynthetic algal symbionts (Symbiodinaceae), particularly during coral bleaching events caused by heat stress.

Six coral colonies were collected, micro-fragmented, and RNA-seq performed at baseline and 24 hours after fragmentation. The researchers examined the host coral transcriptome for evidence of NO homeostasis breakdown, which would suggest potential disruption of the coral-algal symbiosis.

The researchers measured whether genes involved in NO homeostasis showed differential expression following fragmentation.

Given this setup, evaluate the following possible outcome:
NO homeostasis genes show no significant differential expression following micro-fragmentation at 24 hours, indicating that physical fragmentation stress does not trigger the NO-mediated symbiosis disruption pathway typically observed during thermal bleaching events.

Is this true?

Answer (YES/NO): YES